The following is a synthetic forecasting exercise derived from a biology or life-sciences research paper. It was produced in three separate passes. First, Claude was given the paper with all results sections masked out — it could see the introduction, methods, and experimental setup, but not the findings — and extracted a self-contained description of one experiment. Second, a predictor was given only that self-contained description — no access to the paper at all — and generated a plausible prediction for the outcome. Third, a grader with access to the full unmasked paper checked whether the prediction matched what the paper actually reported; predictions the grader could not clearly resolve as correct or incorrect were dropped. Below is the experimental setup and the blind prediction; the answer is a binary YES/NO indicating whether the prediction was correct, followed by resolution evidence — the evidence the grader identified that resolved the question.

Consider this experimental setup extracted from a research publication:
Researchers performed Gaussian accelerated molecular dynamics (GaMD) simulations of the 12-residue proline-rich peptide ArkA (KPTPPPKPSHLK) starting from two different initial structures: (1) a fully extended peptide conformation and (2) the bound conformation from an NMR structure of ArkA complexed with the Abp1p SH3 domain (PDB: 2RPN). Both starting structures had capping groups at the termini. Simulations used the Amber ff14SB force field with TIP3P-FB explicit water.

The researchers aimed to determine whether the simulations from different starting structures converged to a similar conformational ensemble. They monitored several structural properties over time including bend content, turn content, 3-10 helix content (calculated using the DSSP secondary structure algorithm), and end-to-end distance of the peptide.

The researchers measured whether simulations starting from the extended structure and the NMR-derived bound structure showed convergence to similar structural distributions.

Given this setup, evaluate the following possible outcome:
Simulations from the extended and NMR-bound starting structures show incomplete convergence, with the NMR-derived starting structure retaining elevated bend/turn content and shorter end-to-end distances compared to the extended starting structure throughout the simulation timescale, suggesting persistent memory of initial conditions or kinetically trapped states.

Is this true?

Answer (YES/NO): NO